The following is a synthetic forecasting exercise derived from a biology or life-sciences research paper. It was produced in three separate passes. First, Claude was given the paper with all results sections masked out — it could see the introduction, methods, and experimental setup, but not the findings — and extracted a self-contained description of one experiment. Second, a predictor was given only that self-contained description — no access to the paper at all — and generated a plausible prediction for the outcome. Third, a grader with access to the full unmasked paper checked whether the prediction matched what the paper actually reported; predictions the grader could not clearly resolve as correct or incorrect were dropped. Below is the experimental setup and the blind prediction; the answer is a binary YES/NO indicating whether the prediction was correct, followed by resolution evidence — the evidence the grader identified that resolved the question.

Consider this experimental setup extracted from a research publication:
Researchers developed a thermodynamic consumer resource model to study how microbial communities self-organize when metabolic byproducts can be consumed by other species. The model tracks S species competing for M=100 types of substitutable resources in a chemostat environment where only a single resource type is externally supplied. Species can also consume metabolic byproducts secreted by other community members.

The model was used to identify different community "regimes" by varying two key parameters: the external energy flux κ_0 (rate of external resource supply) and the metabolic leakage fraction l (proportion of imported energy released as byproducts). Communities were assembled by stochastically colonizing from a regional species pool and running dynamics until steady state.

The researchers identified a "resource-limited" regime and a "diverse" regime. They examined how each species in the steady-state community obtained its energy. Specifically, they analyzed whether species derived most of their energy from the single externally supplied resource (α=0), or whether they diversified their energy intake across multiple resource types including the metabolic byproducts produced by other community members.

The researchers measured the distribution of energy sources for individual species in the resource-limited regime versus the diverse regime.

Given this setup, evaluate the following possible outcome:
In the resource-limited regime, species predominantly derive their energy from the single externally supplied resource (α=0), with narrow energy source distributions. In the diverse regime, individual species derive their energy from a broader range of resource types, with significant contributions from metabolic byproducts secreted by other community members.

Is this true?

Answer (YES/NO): YES